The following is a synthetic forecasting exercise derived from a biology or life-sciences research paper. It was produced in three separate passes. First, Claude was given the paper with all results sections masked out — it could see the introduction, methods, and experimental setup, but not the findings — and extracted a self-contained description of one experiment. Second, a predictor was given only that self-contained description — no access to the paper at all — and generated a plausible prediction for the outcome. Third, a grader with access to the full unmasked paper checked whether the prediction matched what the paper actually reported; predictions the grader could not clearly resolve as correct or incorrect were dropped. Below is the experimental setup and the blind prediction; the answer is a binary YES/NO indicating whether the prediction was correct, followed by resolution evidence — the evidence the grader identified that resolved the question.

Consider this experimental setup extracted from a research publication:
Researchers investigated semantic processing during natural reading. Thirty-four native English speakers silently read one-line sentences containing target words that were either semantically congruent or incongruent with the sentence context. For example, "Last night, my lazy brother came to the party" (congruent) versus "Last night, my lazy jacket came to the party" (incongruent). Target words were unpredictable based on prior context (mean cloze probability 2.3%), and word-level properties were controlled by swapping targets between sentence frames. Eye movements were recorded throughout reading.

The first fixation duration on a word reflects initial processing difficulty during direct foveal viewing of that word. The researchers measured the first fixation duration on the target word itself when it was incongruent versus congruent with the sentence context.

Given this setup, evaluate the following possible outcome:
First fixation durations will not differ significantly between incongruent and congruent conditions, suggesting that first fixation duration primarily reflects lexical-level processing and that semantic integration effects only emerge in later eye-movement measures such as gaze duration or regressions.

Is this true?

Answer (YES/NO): NO